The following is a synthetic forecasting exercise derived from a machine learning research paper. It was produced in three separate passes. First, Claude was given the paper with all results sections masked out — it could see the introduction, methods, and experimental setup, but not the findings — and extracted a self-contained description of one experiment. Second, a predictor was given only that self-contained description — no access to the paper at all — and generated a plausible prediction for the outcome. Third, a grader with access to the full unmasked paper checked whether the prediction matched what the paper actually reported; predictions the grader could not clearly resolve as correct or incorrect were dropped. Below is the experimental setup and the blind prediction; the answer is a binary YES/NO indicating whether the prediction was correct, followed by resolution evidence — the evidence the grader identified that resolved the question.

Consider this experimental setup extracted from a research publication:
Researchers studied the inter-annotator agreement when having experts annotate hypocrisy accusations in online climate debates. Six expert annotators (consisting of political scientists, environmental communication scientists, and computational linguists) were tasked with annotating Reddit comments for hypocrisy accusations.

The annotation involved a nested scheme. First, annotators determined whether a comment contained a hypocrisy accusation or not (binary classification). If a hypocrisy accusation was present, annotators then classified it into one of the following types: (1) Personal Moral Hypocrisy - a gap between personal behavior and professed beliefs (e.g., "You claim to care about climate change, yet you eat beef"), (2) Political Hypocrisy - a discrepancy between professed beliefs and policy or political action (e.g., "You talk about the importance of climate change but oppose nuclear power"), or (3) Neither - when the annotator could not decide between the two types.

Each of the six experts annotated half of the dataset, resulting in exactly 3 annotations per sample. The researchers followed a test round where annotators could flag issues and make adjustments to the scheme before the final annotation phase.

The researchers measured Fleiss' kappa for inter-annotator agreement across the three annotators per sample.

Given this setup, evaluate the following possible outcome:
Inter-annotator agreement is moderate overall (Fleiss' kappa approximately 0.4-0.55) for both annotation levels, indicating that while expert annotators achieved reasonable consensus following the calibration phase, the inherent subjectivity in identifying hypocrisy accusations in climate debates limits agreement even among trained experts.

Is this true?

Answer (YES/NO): YES